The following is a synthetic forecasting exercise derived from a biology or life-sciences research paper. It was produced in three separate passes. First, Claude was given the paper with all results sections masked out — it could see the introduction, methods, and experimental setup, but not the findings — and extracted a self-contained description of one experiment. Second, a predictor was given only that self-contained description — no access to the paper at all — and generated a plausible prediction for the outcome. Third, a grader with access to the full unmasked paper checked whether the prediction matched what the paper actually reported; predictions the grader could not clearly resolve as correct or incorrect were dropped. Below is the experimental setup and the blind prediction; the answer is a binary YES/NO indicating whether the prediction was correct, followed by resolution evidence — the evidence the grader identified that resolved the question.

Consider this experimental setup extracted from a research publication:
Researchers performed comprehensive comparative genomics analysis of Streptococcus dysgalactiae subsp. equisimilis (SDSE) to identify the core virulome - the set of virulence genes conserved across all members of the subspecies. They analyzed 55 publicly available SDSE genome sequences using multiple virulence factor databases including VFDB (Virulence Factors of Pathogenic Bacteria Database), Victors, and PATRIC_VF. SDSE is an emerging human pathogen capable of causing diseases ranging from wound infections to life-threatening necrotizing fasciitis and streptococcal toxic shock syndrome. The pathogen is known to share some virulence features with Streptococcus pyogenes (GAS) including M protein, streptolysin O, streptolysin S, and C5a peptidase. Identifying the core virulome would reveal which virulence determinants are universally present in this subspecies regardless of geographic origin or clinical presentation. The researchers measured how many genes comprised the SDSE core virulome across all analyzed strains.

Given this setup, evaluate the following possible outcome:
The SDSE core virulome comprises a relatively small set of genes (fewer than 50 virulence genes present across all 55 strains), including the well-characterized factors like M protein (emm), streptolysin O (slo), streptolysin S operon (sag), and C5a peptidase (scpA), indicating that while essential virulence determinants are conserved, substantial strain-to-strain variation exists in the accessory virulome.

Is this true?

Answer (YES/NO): NO